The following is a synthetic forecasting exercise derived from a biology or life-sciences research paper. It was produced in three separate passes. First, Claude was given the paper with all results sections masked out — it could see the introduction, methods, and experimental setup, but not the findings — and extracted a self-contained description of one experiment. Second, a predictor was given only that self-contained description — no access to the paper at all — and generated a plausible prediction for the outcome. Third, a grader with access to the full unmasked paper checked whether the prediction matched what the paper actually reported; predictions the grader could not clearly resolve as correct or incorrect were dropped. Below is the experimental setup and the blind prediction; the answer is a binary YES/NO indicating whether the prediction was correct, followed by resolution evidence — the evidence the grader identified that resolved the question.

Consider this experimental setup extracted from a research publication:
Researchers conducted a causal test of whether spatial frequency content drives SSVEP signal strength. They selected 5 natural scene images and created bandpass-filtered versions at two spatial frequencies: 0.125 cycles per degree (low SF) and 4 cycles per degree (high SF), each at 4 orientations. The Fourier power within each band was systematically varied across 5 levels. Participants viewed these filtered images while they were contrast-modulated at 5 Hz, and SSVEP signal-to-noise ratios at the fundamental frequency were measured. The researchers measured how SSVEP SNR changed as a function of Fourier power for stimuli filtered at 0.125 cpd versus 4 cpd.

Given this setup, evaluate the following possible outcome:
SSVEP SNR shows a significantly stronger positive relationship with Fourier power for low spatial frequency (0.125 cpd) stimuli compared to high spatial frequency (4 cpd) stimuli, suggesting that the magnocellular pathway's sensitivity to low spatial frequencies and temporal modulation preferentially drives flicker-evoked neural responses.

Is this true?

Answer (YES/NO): NO